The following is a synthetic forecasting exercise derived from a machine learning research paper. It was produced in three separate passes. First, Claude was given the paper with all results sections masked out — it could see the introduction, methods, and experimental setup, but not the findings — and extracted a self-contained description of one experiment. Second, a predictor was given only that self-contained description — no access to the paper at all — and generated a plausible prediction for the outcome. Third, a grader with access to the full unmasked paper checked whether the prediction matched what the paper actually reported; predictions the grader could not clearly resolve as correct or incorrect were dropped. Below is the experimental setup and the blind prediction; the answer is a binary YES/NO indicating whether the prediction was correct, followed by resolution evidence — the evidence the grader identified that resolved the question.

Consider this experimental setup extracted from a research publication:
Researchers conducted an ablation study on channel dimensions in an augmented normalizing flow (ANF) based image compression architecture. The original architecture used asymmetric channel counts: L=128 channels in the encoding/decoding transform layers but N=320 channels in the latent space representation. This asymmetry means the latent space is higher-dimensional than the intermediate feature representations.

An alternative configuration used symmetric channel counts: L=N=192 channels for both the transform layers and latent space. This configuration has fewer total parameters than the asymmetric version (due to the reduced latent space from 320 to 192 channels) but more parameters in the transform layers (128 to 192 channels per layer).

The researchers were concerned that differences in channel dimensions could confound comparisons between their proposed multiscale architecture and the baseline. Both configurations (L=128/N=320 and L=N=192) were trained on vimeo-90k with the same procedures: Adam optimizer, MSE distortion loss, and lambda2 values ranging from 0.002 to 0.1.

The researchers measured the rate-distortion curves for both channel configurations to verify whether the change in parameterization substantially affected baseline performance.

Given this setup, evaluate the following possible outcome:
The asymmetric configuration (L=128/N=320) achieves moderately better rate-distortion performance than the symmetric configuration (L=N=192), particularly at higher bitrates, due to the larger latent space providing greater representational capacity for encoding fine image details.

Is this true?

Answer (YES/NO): NO